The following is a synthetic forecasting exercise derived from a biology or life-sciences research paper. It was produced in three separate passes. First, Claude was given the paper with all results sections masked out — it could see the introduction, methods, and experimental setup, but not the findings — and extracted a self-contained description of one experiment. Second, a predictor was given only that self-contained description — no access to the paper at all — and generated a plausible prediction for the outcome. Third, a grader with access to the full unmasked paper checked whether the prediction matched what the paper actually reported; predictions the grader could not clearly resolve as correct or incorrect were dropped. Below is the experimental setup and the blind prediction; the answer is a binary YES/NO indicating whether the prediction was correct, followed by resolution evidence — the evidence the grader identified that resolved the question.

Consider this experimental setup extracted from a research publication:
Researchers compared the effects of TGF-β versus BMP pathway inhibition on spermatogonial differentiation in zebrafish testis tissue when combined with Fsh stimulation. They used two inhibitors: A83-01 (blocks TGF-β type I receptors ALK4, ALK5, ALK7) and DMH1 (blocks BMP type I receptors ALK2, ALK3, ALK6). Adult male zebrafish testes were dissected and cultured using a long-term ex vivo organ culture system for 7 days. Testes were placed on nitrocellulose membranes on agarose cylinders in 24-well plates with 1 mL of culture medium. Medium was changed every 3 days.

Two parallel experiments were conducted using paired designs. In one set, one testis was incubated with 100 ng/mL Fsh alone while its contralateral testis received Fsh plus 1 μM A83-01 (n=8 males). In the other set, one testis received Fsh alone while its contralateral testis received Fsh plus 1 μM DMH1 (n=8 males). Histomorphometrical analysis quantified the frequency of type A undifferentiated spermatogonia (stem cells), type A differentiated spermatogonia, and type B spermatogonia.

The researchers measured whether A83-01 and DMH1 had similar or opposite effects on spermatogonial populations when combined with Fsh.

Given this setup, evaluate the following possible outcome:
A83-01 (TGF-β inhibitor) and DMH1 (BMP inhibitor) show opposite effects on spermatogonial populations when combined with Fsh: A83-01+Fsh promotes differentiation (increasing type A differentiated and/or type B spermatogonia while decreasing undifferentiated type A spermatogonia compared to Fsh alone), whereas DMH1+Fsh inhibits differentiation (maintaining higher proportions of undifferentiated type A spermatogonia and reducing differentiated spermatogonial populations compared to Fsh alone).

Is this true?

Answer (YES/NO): YES